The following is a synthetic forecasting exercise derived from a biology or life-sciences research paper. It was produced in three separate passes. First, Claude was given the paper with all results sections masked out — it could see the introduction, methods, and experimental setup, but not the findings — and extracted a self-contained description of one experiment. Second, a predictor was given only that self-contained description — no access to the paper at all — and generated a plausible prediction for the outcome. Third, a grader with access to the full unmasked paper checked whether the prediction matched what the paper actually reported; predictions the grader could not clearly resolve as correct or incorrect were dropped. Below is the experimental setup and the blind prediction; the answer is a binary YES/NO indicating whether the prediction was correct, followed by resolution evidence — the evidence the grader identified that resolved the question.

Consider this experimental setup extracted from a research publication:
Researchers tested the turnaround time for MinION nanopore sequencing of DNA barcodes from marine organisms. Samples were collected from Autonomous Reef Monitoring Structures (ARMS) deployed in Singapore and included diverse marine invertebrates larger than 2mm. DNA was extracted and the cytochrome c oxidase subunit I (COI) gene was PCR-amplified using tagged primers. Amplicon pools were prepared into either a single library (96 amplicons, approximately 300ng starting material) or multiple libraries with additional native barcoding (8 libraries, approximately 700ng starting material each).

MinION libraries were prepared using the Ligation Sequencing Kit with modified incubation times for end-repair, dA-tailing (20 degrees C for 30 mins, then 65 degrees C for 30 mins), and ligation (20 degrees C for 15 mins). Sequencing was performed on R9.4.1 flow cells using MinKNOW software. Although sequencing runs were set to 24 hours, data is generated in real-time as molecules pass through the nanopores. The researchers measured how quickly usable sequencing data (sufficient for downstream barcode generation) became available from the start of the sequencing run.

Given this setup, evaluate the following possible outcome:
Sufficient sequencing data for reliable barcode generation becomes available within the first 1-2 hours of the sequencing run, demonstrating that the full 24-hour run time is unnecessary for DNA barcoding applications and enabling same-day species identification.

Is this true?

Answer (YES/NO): NO